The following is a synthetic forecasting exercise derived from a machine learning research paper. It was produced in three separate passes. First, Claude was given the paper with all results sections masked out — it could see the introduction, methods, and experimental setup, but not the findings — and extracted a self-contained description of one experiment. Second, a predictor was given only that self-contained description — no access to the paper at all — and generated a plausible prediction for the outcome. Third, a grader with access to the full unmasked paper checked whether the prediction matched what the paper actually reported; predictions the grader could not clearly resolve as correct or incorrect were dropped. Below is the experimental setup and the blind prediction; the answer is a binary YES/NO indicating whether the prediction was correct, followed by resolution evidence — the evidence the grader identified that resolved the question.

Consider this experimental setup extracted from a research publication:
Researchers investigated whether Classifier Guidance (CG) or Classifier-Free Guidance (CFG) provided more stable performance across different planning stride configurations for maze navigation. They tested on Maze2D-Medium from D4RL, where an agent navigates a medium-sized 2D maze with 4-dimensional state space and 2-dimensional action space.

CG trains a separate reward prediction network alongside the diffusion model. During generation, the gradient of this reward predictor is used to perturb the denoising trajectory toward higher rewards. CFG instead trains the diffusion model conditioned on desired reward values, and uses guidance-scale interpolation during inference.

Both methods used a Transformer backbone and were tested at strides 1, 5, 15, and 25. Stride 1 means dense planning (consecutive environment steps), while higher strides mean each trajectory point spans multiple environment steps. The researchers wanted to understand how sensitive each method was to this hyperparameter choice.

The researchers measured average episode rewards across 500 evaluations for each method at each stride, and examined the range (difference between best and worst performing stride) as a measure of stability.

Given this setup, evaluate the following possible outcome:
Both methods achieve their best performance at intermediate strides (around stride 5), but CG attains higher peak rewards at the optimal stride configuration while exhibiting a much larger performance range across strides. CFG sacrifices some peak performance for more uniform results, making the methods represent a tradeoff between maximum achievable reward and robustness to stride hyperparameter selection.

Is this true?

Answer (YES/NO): NO